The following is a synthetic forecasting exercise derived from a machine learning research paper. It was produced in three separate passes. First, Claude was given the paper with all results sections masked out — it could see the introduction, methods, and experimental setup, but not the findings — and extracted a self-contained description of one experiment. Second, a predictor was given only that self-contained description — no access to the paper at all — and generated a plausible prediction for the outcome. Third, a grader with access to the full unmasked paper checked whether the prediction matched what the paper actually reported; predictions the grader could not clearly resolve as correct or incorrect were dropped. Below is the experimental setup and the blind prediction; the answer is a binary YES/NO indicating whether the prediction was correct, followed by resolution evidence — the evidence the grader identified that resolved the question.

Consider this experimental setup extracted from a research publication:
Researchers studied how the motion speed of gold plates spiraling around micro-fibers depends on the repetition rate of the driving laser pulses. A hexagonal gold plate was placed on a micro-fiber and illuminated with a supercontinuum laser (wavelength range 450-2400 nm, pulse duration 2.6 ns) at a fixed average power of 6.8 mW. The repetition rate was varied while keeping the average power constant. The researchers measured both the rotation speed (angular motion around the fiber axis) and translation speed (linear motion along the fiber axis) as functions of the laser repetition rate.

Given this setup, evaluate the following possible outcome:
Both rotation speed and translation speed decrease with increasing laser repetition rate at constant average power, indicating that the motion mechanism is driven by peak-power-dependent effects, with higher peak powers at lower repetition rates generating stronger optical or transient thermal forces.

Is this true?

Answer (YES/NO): NO